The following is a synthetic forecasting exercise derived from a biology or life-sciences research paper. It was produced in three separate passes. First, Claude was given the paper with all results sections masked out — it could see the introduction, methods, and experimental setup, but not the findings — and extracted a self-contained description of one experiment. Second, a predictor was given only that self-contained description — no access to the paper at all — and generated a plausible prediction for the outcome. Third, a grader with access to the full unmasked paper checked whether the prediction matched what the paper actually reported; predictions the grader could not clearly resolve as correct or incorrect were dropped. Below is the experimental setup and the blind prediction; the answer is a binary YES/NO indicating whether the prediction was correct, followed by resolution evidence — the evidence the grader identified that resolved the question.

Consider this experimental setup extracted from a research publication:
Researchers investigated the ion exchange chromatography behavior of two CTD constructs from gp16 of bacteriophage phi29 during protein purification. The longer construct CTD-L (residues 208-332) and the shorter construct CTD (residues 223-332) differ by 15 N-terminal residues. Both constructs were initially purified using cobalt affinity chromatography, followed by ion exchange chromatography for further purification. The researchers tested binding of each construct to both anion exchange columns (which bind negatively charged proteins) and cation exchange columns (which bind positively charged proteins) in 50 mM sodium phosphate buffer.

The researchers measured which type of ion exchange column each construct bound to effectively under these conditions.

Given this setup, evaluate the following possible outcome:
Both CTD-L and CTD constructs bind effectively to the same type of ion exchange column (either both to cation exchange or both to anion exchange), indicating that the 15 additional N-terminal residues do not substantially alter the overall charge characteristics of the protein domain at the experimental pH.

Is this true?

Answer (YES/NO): NO